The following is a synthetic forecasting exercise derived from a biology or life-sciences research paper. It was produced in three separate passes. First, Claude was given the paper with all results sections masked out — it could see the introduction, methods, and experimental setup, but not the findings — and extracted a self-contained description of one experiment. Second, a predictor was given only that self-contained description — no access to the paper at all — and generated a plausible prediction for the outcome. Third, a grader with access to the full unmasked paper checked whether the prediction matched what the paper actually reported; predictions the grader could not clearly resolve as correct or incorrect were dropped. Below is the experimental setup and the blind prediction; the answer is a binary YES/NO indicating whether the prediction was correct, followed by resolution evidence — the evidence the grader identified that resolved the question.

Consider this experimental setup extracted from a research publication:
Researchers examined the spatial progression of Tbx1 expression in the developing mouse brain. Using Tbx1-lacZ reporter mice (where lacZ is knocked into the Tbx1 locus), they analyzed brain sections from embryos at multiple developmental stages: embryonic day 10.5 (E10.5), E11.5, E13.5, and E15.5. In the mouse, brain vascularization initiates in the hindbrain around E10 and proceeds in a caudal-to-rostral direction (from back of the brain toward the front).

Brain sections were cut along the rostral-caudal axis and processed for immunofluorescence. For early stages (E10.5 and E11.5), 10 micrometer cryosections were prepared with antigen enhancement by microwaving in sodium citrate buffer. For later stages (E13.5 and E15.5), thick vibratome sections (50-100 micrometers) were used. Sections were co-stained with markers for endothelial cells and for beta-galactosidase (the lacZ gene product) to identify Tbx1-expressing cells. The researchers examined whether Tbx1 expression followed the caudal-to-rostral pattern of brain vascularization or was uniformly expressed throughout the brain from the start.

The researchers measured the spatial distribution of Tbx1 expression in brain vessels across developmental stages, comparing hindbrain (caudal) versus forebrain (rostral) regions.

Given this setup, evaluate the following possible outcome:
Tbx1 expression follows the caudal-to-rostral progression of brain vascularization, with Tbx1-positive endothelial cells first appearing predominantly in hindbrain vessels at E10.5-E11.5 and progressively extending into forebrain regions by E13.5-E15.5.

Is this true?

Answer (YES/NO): YES